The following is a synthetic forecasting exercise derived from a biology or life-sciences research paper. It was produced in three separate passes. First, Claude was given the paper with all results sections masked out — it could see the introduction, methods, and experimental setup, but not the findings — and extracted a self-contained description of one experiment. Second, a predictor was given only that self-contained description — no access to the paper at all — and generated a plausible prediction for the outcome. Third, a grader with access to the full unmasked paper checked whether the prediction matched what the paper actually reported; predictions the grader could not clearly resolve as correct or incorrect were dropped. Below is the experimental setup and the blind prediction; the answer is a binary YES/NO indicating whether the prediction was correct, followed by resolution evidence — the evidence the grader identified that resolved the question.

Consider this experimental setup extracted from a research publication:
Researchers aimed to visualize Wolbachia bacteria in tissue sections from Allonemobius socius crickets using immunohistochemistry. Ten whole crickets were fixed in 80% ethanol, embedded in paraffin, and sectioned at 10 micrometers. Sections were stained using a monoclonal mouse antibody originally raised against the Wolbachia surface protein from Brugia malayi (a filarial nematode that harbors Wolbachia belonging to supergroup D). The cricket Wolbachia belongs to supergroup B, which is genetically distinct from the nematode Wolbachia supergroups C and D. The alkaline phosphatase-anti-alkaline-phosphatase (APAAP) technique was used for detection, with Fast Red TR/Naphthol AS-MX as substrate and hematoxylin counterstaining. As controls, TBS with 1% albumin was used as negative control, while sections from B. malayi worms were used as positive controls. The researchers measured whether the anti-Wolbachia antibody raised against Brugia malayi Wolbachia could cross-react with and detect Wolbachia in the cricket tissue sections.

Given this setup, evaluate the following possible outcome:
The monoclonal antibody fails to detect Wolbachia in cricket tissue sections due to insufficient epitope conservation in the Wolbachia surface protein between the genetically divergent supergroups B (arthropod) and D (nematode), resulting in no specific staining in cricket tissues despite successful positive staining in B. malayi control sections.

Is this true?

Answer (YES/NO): NO